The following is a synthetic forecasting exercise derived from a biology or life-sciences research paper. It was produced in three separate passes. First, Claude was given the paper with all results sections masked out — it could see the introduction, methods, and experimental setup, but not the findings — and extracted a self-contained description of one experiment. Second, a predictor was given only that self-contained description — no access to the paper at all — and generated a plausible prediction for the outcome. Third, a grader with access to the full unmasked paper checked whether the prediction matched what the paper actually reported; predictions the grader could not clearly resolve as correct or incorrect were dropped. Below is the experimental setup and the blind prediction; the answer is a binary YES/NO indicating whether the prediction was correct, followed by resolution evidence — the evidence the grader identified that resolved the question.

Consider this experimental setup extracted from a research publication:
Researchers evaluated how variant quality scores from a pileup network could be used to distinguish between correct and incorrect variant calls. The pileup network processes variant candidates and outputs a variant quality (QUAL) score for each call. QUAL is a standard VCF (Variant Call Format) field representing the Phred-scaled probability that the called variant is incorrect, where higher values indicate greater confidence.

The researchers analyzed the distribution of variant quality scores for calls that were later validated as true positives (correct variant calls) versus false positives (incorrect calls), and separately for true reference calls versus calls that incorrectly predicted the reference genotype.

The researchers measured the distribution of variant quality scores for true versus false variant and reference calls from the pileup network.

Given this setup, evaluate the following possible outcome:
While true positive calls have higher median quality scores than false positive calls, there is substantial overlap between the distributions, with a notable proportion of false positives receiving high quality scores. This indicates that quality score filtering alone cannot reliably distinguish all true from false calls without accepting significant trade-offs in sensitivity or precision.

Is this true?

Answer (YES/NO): NO